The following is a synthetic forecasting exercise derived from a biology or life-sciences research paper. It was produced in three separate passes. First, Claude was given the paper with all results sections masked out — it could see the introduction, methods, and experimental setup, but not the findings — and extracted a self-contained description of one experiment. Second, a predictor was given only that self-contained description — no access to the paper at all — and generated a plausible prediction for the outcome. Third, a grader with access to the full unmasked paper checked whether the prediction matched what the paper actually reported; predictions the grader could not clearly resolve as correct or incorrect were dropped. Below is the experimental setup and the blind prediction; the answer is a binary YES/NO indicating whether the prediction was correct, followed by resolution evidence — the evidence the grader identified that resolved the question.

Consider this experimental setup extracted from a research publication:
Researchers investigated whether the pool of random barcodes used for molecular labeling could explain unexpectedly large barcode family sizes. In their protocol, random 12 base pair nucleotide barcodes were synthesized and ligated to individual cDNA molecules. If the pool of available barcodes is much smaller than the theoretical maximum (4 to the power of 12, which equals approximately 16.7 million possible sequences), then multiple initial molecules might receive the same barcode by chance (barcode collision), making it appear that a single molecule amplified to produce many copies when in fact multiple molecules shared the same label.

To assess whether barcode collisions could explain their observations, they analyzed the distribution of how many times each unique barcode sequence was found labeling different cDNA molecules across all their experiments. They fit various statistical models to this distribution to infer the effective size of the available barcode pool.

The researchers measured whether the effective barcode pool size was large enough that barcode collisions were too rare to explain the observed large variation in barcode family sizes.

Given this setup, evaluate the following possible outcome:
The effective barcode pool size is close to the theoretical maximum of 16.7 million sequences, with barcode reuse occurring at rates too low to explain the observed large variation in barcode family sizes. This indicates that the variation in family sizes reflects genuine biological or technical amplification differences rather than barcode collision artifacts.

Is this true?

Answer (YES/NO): YES